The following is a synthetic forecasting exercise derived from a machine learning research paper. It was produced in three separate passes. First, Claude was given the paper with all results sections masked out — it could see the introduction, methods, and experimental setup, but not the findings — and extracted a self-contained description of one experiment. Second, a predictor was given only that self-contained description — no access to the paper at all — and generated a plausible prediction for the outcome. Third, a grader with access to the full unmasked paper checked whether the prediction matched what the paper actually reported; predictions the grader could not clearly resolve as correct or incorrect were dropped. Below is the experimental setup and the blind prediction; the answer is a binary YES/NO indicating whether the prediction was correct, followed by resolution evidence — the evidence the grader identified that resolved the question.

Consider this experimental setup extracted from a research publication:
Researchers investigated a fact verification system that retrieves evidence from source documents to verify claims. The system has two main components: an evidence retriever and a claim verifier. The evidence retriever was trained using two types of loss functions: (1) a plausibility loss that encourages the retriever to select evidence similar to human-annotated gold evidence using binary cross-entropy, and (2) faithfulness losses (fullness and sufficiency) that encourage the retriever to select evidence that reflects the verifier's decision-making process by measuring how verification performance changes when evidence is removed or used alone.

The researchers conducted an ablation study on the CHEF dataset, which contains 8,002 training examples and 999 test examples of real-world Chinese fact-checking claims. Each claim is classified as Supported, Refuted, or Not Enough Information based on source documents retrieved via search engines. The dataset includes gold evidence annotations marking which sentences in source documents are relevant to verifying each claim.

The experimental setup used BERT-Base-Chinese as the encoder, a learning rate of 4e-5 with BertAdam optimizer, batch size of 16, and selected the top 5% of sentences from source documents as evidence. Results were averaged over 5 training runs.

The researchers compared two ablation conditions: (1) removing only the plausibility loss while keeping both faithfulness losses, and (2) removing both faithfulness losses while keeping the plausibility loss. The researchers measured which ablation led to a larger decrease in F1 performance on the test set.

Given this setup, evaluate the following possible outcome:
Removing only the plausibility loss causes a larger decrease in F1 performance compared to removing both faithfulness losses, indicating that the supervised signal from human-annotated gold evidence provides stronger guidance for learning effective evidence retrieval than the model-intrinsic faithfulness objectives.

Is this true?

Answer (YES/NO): YES